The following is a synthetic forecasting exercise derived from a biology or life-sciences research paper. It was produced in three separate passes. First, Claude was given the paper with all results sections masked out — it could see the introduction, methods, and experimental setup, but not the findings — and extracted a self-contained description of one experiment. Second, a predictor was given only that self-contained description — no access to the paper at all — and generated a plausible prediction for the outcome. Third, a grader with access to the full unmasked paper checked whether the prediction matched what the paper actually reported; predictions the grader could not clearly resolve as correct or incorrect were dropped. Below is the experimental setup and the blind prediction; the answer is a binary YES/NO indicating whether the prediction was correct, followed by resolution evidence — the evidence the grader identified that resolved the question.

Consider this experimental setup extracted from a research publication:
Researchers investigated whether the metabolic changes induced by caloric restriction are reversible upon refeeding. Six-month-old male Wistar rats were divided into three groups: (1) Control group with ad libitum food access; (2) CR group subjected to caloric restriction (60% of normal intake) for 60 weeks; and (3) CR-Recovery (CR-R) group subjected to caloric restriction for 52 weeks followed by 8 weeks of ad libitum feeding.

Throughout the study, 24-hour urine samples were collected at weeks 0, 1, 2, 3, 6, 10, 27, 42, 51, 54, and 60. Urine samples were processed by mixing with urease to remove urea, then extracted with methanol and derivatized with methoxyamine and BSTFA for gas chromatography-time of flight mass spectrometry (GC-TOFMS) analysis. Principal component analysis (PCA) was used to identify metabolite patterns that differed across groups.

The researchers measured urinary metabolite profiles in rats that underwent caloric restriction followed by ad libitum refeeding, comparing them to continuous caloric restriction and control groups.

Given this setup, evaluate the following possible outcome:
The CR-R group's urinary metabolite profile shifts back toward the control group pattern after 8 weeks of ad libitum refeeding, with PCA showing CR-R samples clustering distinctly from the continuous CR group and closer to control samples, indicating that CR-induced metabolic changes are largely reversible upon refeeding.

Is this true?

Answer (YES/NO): YES